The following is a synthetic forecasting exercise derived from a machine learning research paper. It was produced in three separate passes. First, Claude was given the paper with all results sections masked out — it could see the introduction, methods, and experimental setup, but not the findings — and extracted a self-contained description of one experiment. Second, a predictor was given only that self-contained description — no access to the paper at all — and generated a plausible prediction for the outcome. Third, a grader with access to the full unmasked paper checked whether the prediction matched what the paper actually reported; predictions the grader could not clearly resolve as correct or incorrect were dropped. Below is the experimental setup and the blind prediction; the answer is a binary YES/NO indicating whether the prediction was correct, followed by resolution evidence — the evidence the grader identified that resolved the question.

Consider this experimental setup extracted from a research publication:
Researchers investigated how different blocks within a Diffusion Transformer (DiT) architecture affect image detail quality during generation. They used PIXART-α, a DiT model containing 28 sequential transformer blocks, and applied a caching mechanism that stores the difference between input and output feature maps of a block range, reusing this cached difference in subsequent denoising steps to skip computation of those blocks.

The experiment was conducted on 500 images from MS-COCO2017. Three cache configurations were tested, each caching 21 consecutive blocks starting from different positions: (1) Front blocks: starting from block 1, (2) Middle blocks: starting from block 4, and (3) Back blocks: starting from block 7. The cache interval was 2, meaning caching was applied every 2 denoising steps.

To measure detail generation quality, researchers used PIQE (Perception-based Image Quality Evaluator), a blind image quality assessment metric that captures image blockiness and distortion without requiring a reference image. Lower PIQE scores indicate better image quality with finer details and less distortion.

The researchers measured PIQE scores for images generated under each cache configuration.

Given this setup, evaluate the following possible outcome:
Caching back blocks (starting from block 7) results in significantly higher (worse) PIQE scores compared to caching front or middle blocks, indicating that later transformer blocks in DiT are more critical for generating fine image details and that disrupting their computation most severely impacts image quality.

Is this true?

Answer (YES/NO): YES